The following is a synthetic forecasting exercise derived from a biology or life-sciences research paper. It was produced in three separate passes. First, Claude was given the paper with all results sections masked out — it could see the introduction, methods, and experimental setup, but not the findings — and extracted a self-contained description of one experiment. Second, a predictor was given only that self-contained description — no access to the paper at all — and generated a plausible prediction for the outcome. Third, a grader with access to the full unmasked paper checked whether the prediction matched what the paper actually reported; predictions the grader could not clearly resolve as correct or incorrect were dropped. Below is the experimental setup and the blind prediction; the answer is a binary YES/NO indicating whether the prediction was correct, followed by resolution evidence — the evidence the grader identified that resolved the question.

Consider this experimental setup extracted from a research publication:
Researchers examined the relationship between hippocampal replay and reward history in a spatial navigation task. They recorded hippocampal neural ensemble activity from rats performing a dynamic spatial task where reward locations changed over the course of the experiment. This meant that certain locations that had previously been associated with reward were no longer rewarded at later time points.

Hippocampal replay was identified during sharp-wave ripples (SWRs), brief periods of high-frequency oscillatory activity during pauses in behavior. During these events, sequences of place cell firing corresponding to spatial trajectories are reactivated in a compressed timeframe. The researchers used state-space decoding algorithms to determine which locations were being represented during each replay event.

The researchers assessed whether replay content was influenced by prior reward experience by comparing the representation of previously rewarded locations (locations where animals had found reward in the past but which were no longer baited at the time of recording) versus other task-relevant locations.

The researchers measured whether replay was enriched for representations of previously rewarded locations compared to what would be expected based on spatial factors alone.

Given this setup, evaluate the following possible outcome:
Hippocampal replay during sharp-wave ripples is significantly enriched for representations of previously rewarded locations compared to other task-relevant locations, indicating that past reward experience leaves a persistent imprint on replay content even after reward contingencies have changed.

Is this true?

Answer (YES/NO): YES